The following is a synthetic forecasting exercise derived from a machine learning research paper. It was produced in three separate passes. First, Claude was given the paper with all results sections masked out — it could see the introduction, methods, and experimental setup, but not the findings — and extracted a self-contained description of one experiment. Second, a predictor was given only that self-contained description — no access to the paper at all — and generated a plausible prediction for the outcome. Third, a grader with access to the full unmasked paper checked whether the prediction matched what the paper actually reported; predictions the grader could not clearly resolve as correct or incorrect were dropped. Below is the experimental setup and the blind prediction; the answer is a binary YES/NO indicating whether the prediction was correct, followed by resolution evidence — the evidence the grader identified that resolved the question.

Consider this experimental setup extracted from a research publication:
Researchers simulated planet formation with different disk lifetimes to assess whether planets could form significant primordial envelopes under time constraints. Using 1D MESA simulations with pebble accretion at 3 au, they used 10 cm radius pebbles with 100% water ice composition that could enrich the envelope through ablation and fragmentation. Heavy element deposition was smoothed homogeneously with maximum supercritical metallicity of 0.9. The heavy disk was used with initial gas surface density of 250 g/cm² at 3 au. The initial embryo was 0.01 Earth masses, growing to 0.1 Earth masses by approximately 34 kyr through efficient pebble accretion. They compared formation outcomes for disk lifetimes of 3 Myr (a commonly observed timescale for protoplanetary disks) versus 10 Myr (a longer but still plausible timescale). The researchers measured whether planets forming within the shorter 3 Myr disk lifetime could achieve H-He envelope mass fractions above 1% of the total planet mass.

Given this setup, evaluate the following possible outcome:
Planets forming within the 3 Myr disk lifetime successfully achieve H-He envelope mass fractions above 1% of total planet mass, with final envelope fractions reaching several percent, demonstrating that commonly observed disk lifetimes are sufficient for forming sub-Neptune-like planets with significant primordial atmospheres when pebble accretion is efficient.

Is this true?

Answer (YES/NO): NO